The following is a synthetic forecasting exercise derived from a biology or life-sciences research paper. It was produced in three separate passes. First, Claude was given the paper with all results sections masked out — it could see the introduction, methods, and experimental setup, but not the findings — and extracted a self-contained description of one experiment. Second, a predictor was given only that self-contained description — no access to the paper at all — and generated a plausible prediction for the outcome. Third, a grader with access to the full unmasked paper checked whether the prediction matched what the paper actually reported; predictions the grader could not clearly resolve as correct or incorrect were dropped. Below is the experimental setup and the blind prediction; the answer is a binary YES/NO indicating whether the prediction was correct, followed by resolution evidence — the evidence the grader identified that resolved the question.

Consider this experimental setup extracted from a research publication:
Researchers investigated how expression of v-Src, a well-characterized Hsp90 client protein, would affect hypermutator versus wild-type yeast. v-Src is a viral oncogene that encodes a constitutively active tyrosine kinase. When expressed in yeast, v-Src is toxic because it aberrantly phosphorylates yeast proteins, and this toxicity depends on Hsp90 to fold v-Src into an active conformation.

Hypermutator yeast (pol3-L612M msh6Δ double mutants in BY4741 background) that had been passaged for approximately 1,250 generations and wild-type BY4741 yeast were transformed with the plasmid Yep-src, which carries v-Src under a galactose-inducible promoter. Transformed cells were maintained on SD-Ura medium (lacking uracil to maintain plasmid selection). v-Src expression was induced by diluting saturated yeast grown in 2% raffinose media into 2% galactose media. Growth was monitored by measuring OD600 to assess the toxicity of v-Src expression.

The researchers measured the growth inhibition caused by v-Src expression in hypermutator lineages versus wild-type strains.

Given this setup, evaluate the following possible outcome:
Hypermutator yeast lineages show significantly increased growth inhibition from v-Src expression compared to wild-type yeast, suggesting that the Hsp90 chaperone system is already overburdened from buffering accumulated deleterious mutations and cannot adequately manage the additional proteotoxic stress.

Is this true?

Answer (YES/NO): NO